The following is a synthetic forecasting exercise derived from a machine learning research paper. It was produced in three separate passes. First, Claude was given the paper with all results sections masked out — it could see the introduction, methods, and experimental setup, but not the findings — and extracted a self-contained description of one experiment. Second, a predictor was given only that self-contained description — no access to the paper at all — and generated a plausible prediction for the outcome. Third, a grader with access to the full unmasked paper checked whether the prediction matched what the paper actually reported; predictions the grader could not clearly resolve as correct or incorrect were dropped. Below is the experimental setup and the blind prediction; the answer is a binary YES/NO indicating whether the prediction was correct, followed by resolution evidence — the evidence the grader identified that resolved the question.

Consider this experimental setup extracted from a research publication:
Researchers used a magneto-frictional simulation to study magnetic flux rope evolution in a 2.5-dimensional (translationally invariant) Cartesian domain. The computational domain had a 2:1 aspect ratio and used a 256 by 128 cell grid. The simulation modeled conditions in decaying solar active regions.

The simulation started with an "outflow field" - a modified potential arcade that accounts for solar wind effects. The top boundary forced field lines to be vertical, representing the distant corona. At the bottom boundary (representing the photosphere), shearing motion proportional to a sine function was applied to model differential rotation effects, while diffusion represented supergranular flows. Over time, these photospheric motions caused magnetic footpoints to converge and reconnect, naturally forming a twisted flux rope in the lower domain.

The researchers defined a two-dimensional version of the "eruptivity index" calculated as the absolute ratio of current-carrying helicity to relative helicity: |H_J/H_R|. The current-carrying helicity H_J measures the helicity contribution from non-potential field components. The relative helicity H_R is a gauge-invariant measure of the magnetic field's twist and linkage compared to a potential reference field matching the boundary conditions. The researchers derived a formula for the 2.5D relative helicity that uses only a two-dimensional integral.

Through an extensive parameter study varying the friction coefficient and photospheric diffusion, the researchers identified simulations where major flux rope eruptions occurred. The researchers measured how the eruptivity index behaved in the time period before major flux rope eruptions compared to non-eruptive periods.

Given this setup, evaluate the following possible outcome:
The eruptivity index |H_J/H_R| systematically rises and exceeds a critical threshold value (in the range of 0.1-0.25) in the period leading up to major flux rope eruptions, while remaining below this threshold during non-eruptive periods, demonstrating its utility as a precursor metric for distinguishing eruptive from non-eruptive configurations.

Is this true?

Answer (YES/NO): NO